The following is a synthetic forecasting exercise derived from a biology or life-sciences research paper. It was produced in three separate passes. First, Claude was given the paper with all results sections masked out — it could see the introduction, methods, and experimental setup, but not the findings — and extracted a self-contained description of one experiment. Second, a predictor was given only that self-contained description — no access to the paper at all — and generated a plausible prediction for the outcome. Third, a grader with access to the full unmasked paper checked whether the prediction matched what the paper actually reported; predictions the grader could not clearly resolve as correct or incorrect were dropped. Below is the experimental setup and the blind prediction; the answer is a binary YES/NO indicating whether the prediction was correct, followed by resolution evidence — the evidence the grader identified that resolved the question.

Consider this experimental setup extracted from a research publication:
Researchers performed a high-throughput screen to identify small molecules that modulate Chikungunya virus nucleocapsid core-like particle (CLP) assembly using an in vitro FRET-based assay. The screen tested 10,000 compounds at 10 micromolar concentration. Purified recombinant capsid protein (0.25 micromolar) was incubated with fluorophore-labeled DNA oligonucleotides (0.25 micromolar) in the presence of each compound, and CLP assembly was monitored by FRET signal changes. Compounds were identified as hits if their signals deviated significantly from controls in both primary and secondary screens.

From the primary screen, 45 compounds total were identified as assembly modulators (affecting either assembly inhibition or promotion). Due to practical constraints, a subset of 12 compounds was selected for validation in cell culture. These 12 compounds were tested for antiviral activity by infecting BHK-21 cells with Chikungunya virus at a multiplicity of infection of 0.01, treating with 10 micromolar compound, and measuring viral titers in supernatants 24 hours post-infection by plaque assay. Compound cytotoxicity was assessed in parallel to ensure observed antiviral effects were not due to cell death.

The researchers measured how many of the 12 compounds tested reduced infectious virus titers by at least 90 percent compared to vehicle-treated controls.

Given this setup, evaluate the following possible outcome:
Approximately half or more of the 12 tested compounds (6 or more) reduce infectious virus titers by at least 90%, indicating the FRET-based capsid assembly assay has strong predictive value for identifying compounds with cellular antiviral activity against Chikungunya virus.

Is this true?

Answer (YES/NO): NO